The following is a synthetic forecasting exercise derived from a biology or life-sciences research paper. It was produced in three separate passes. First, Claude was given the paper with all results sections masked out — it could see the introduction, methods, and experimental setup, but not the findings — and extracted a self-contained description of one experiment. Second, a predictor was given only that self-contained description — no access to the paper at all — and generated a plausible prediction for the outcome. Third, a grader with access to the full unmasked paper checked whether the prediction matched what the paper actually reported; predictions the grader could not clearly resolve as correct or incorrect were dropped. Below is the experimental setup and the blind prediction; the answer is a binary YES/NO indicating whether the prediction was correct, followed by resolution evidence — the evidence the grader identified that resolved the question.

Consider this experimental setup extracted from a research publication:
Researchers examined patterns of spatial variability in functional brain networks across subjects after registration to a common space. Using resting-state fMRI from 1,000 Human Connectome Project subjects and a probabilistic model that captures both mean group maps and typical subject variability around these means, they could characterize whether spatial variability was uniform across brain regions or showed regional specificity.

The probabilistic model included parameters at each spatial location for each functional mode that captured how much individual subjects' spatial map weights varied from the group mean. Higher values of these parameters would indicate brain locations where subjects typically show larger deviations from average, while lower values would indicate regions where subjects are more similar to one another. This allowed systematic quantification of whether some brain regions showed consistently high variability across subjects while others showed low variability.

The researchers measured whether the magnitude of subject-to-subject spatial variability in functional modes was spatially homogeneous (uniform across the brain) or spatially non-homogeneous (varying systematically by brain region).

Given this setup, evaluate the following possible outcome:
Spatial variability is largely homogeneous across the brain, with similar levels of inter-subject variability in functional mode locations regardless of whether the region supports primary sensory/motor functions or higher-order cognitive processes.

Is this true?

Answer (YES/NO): NO